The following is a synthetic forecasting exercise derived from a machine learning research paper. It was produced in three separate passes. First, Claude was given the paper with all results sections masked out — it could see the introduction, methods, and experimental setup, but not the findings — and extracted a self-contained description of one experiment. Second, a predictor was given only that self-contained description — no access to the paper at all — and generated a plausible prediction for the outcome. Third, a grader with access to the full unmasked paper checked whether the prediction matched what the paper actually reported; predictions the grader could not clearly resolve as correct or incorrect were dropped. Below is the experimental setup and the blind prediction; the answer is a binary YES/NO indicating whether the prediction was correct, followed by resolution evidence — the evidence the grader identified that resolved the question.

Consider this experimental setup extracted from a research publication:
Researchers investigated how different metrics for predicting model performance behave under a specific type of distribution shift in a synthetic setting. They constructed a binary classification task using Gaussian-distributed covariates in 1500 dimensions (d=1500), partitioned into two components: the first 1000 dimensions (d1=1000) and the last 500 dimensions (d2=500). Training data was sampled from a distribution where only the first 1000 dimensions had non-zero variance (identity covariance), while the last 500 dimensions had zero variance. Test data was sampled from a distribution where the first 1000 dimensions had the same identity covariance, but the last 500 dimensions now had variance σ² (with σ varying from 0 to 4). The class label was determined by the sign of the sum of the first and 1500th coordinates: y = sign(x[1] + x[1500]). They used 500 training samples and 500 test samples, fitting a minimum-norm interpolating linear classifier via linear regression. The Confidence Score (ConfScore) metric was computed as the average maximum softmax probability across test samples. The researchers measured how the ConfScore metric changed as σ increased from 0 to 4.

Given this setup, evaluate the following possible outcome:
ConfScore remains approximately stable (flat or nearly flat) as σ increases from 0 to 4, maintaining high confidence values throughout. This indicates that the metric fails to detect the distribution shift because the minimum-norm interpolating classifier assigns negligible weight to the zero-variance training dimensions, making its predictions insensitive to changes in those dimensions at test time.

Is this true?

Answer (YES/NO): YES